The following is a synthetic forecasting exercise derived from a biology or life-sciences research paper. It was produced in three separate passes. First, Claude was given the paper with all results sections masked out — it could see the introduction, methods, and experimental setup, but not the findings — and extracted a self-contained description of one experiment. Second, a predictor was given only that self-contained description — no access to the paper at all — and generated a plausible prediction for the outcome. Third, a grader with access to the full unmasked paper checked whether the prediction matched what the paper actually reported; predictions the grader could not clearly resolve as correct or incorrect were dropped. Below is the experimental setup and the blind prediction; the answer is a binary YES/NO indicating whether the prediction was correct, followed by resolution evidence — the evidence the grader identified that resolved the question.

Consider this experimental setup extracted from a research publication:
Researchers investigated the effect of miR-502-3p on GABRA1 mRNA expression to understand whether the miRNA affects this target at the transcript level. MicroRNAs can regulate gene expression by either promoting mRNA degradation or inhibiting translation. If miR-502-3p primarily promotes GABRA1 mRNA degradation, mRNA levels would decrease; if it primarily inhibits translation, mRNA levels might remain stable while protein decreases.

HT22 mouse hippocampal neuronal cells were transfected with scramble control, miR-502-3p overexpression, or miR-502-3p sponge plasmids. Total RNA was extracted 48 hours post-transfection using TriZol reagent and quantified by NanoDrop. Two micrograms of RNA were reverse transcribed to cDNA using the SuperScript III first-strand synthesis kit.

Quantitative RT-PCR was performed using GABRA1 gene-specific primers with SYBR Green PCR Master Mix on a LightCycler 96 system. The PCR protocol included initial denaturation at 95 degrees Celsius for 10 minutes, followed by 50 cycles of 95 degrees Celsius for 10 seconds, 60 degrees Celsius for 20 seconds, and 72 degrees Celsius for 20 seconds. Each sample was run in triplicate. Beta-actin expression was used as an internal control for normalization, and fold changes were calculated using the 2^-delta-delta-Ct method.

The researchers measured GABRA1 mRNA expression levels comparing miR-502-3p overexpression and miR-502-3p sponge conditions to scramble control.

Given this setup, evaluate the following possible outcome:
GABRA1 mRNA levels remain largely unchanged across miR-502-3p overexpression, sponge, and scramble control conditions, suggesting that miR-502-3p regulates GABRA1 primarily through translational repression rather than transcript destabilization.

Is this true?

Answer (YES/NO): NO